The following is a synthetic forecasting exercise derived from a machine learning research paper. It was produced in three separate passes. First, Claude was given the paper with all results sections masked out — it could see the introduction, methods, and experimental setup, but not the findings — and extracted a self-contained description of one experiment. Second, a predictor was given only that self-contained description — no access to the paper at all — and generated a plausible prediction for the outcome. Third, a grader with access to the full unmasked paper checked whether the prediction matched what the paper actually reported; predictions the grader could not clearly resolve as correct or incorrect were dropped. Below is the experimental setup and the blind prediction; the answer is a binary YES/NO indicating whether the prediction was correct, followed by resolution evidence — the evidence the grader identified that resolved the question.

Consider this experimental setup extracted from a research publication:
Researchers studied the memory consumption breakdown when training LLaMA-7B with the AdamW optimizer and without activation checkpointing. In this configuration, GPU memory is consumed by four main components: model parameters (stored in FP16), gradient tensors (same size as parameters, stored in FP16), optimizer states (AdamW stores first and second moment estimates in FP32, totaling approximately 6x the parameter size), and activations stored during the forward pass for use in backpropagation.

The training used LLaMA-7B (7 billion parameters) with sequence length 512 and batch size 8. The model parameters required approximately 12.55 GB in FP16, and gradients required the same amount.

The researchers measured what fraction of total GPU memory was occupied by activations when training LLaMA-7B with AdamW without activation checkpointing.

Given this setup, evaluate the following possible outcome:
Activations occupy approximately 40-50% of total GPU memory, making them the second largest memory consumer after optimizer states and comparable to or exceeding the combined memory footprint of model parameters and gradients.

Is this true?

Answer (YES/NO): NO